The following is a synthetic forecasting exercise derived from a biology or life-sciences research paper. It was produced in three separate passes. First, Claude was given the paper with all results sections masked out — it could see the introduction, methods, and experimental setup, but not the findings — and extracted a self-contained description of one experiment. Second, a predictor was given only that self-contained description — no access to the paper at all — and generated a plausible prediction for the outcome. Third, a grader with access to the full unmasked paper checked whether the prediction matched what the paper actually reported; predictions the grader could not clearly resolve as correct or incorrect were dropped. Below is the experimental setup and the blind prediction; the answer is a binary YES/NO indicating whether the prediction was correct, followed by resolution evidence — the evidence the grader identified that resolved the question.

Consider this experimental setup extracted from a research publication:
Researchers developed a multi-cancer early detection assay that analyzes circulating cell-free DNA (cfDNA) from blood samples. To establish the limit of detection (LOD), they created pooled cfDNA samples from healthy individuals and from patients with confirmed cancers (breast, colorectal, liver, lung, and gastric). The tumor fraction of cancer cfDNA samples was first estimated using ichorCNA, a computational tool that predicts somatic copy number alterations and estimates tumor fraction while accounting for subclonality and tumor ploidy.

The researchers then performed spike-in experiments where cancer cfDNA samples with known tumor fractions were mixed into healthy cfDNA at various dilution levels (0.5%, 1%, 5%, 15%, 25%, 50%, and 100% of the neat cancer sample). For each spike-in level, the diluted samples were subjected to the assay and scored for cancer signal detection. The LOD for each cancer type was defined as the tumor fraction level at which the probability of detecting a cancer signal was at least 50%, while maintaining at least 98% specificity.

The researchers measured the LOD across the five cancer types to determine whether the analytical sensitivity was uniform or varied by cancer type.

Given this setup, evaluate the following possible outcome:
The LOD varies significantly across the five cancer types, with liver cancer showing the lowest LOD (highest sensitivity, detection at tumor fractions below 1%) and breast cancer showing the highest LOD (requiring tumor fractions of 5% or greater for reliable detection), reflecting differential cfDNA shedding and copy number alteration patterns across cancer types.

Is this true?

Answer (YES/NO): NO